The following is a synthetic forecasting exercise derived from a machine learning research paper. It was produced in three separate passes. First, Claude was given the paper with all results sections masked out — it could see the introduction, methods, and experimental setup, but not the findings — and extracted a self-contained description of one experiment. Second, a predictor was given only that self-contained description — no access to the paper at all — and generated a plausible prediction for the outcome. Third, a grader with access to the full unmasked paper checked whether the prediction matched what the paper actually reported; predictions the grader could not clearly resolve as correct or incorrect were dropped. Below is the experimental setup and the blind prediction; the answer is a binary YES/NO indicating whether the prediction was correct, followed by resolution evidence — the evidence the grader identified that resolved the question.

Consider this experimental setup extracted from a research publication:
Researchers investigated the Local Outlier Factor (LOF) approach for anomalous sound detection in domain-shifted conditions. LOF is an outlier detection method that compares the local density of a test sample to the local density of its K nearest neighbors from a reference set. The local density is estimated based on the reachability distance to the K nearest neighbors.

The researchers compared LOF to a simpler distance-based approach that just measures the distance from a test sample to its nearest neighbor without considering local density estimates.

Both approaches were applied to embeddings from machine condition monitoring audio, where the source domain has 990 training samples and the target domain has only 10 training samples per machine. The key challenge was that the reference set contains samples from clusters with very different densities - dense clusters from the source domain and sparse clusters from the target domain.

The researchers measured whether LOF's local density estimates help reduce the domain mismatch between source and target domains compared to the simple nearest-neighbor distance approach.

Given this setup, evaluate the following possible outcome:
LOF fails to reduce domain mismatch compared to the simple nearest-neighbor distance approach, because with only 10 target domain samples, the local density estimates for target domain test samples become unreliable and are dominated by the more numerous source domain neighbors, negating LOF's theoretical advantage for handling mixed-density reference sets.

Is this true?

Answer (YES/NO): NO